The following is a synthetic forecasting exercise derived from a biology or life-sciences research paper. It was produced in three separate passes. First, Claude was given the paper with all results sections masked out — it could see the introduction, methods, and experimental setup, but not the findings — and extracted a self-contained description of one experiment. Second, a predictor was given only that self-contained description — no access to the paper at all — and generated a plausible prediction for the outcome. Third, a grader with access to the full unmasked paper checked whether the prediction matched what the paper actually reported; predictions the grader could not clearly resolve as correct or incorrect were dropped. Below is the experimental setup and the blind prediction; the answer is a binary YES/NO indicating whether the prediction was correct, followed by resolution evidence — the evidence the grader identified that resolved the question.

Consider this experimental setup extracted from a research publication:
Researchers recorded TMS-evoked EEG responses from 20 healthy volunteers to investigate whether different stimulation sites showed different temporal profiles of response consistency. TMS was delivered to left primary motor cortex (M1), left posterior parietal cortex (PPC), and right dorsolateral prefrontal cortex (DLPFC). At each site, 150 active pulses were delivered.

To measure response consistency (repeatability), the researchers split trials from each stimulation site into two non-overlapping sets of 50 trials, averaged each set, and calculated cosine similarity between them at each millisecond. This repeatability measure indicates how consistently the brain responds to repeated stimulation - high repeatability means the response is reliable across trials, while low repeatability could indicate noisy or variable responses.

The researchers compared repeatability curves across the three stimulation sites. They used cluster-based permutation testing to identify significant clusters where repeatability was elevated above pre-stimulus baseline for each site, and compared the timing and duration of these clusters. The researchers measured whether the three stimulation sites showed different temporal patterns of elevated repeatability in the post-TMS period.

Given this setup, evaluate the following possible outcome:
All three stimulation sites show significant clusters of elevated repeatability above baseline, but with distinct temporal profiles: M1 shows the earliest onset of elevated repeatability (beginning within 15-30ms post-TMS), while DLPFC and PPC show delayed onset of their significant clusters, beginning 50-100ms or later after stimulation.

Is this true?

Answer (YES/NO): NO